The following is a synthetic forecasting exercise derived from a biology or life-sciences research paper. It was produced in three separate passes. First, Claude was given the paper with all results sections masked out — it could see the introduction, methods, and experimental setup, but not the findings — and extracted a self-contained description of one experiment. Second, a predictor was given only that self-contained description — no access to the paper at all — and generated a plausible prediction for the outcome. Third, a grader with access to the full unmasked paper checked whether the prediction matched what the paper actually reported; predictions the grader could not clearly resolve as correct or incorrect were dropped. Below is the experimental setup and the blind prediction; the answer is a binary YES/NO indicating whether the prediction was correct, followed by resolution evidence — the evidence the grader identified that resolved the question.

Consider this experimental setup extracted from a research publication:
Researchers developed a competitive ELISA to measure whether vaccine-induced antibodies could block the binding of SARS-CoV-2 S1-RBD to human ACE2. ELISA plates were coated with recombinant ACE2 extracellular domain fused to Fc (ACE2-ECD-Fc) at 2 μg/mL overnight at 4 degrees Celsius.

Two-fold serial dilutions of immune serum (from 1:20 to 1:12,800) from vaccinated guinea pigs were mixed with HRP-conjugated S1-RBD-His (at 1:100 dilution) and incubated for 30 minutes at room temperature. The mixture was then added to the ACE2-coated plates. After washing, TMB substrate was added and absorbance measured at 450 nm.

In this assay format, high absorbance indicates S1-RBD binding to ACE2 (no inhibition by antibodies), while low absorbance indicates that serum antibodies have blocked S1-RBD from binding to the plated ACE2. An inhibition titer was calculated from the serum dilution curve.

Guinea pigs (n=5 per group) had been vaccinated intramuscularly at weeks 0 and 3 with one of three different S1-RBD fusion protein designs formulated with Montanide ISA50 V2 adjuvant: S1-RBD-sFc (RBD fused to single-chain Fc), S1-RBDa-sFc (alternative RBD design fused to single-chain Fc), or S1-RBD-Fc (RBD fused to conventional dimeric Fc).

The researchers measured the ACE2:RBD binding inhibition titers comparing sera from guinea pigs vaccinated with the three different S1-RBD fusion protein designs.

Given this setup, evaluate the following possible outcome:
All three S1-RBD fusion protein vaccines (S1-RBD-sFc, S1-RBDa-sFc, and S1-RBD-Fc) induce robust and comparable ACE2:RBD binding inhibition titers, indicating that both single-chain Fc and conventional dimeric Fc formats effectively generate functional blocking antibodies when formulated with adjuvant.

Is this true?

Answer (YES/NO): NO